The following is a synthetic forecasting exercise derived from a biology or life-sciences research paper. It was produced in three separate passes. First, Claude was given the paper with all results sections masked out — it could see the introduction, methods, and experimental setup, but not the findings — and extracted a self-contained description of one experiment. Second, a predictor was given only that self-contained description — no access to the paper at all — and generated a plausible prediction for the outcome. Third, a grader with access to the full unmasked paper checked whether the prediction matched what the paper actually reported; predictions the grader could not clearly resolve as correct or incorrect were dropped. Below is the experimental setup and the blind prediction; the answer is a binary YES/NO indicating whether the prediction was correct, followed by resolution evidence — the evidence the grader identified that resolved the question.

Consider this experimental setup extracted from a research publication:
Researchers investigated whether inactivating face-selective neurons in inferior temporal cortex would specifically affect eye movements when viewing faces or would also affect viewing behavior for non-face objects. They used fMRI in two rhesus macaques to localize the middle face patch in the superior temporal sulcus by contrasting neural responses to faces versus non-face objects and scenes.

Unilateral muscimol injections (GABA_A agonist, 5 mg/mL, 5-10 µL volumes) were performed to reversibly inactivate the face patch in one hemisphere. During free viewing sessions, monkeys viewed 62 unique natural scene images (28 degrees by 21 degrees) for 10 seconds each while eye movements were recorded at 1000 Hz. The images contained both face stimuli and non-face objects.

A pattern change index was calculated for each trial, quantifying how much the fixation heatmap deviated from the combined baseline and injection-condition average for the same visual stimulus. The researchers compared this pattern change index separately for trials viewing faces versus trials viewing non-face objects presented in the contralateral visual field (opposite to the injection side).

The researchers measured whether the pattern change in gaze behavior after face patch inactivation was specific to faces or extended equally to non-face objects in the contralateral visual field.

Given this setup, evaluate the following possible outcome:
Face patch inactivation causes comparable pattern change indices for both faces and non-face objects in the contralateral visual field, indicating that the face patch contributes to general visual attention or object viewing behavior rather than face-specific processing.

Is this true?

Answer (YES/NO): NO